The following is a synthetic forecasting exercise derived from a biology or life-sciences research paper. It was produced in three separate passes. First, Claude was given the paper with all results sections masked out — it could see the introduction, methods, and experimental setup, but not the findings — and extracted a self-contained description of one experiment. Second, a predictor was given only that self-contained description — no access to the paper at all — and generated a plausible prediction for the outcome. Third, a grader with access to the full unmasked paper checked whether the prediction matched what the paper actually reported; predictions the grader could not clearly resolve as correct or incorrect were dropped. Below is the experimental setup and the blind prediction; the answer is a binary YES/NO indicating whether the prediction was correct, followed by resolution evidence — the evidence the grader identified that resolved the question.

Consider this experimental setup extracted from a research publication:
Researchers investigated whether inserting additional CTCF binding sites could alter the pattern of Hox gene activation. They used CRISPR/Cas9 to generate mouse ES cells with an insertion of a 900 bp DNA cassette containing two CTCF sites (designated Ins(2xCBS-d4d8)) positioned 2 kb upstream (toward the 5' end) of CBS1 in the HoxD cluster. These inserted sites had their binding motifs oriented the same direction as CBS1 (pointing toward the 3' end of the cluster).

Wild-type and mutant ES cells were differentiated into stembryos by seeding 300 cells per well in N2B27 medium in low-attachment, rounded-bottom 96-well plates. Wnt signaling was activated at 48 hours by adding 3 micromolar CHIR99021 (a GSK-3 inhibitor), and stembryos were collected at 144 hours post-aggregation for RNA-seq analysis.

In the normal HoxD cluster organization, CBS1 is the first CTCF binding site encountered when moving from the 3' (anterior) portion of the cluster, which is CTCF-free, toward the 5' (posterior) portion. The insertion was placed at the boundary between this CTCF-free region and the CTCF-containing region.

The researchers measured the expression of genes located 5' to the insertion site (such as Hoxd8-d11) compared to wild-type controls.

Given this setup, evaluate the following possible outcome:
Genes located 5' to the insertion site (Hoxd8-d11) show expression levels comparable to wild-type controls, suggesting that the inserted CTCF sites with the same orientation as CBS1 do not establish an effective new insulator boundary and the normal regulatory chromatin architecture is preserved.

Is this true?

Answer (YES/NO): NO